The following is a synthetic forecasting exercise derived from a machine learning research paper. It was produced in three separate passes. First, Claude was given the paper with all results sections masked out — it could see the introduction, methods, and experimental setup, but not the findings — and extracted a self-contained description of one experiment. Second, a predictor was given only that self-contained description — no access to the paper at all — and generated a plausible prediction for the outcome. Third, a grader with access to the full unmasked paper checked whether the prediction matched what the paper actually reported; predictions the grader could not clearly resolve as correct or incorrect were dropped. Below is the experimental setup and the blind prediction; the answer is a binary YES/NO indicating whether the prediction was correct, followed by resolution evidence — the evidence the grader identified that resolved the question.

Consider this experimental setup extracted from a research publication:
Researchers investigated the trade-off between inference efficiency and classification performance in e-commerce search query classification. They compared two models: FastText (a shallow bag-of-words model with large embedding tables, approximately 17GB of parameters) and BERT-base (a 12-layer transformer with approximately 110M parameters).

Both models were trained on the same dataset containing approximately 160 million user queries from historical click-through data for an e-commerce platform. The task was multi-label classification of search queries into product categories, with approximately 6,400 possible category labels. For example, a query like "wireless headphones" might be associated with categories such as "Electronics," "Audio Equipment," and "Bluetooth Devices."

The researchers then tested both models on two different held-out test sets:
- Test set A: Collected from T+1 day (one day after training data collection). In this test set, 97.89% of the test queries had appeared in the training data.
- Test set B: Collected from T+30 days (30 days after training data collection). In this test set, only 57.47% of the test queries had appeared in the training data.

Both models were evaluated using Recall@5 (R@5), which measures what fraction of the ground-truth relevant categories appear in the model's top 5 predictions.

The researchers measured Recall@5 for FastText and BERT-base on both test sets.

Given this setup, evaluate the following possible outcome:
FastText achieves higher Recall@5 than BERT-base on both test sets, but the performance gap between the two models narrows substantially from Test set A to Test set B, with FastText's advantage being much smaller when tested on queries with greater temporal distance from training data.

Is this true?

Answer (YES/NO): NO